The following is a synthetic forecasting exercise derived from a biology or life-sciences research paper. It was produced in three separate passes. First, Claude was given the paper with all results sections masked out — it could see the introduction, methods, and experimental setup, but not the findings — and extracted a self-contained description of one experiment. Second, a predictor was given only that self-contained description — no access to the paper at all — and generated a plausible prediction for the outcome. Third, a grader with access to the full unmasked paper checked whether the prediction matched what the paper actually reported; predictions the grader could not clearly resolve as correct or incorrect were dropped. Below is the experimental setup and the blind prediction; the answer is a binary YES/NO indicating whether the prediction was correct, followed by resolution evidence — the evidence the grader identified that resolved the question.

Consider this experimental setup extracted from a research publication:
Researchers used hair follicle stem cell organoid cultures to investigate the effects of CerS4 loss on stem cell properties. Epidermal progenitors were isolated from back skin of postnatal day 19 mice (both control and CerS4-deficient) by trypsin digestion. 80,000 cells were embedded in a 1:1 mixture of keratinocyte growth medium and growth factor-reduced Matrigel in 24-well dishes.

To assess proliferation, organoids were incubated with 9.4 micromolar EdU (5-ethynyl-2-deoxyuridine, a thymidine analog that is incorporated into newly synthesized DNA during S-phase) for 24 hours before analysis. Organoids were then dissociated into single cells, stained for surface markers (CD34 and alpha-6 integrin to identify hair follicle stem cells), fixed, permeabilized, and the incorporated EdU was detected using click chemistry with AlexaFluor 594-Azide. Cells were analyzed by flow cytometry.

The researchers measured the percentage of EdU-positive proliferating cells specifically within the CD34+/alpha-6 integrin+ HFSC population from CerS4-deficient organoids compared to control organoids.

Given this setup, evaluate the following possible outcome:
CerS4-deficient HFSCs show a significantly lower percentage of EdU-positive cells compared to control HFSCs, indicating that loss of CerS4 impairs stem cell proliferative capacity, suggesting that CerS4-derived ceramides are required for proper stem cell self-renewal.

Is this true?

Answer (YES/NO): NO